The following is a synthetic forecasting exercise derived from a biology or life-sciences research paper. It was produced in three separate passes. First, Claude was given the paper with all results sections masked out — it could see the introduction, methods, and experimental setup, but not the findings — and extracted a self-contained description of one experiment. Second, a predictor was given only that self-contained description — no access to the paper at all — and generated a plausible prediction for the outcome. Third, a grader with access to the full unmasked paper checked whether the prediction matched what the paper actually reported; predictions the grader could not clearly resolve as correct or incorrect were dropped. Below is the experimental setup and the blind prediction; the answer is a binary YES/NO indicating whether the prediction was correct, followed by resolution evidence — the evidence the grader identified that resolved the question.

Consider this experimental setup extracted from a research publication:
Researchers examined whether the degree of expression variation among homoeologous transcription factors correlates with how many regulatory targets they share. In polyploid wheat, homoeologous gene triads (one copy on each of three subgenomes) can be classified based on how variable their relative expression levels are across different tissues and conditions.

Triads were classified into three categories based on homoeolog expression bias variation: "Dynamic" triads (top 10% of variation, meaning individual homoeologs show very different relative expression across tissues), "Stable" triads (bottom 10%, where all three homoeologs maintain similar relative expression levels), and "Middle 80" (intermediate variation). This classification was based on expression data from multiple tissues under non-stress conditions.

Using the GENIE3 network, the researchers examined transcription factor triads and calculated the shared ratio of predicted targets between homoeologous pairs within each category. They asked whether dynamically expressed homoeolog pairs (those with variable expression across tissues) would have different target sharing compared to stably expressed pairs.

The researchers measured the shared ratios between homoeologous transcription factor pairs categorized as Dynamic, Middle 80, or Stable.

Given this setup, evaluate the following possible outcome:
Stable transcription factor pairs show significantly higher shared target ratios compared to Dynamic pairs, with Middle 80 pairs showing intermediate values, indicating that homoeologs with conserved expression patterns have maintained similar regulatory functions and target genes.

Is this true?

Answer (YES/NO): YES